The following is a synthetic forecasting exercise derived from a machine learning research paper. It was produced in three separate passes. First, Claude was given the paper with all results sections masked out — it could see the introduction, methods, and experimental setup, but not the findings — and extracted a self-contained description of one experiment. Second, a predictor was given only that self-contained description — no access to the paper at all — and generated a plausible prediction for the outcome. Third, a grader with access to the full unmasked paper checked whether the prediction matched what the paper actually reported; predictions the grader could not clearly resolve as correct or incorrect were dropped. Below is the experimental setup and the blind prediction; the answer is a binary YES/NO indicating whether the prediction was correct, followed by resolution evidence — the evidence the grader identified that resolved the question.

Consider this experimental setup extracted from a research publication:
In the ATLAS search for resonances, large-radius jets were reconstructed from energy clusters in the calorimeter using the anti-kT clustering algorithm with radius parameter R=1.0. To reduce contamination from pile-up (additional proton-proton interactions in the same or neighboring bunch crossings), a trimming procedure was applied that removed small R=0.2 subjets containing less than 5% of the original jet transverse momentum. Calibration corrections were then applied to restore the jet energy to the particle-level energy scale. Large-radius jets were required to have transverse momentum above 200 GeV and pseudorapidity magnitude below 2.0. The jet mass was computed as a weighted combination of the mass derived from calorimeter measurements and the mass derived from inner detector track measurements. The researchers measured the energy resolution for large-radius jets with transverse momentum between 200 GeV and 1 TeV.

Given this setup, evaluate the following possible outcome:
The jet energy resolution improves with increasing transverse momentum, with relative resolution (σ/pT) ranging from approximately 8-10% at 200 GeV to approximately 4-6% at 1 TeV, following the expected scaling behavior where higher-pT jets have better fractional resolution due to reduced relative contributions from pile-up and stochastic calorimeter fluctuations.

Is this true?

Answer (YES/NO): NO